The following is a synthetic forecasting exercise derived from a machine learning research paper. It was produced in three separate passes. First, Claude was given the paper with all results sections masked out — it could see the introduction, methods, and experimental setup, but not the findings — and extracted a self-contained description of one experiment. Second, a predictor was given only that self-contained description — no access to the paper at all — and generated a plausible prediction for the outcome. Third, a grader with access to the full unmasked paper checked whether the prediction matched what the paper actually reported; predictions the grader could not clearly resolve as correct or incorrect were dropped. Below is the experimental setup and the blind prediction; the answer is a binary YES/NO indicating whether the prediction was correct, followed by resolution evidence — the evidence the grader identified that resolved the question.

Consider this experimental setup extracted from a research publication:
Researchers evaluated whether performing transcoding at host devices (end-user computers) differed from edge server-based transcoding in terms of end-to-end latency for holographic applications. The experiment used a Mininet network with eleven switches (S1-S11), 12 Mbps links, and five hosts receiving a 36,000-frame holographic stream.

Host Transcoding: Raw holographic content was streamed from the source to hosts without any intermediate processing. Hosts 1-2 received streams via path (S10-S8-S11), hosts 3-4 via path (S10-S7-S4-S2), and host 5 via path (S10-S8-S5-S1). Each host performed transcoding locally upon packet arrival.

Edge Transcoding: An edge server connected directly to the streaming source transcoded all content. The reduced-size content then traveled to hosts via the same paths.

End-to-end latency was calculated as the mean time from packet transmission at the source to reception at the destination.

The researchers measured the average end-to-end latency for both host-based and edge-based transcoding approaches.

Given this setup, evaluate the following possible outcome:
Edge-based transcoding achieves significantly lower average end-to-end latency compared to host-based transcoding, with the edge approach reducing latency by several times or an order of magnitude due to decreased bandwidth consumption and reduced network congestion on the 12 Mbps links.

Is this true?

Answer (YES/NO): NO